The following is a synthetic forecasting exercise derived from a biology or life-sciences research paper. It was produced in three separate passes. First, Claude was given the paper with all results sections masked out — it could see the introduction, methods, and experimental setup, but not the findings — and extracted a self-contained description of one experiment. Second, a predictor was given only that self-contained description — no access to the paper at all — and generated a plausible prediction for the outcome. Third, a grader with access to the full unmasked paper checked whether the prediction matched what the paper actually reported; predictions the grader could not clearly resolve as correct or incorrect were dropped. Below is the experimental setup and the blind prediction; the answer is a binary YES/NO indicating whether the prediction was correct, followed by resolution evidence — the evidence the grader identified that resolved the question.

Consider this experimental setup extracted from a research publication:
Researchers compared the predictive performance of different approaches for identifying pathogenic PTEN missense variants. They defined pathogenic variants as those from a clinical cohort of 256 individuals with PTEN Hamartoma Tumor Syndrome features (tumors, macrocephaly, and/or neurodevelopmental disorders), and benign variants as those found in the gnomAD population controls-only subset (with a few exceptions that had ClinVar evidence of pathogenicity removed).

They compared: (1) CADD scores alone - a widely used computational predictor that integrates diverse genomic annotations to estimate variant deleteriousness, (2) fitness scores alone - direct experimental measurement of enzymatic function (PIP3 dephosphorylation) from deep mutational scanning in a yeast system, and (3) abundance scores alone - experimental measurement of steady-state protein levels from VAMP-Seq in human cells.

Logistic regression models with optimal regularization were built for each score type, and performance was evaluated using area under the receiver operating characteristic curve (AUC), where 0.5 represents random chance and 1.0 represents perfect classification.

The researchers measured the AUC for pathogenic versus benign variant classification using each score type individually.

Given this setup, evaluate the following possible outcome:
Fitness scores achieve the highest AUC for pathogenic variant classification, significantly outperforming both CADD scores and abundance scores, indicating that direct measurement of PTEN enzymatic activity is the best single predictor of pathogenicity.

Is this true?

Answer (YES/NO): YES